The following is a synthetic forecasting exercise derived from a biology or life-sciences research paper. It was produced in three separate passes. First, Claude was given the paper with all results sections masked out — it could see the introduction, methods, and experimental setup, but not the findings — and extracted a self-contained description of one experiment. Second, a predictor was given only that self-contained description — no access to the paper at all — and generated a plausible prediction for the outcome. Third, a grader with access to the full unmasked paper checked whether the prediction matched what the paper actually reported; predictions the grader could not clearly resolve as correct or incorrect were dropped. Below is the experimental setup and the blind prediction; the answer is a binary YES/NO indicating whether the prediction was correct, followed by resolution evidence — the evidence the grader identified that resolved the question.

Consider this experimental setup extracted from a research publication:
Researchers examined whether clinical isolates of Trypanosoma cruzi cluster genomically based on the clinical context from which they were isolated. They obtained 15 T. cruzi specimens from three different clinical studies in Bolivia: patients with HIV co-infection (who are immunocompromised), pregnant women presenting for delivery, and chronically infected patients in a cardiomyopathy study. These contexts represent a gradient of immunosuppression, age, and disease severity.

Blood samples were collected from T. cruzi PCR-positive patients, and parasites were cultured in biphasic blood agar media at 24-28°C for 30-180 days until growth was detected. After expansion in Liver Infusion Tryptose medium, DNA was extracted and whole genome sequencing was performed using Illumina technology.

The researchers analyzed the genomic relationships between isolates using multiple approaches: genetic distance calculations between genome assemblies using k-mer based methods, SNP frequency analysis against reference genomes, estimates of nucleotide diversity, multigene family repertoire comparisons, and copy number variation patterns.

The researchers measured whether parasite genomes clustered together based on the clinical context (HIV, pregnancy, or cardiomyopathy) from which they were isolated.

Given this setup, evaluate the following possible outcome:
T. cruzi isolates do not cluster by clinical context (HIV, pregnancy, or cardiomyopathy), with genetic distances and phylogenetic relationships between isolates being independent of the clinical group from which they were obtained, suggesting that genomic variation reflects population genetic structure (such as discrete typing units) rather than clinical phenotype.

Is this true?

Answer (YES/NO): YES